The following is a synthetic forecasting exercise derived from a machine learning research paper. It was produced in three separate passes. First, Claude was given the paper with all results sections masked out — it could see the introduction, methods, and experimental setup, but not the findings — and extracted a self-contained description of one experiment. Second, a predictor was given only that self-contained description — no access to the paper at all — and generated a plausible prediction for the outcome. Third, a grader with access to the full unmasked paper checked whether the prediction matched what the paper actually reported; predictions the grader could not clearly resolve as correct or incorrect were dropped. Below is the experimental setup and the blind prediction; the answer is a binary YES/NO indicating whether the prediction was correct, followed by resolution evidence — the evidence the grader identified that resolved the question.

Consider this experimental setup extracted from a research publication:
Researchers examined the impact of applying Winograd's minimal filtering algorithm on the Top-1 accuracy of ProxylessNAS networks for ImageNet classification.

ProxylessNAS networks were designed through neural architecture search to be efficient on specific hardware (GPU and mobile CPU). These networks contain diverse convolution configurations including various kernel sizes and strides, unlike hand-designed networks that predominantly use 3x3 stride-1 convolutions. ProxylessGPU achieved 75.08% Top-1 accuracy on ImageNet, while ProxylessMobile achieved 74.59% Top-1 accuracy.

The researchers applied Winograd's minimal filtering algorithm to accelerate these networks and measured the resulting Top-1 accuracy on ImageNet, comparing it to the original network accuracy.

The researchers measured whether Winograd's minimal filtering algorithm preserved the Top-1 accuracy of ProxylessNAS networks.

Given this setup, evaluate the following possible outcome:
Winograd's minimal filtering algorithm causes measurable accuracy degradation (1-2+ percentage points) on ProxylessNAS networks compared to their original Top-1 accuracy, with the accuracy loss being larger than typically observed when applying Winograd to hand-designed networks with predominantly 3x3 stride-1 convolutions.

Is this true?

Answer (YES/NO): NO